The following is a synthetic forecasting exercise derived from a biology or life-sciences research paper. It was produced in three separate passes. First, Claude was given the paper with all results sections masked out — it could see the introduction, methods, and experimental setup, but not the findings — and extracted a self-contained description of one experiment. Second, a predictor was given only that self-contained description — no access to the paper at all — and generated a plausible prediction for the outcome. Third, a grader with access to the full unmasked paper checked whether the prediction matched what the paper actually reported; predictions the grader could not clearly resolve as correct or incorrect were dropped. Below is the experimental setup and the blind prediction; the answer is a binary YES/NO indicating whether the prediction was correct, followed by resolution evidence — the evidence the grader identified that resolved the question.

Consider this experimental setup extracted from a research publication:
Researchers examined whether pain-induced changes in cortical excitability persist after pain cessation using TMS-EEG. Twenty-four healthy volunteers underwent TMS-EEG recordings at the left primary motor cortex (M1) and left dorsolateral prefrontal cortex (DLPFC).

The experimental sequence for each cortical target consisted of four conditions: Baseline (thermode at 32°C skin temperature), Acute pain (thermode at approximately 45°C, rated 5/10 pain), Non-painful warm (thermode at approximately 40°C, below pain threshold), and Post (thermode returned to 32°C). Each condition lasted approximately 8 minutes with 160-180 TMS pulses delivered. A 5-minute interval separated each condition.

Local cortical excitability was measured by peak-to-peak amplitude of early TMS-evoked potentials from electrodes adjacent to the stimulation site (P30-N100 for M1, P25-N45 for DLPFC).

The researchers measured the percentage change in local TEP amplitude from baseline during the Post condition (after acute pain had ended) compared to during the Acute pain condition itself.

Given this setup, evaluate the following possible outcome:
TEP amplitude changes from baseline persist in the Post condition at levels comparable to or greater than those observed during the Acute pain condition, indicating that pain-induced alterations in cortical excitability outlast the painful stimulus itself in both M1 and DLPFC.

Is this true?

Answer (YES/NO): NO